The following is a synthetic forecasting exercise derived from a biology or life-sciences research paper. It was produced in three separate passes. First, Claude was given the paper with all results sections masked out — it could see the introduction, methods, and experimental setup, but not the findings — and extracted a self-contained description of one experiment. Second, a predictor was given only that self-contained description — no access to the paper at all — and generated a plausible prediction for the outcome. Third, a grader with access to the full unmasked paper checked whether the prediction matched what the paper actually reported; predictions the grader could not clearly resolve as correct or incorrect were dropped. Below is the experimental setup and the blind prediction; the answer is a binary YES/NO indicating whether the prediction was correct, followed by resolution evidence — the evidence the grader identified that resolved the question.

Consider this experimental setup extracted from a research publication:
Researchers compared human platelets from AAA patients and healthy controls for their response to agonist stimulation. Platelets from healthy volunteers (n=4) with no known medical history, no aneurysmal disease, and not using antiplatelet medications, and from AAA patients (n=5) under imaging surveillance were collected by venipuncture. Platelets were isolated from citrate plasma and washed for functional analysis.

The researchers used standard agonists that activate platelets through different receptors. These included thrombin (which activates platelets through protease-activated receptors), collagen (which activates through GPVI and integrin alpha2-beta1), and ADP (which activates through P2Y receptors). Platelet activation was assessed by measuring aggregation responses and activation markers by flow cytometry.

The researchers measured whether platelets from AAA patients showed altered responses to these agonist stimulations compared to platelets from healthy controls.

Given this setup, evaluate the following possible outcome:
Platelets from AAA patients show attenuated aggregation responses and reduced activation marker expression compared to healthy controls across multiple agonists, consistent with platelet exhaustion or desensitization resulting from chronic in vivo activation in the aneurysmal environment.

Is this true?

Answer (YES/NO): NO